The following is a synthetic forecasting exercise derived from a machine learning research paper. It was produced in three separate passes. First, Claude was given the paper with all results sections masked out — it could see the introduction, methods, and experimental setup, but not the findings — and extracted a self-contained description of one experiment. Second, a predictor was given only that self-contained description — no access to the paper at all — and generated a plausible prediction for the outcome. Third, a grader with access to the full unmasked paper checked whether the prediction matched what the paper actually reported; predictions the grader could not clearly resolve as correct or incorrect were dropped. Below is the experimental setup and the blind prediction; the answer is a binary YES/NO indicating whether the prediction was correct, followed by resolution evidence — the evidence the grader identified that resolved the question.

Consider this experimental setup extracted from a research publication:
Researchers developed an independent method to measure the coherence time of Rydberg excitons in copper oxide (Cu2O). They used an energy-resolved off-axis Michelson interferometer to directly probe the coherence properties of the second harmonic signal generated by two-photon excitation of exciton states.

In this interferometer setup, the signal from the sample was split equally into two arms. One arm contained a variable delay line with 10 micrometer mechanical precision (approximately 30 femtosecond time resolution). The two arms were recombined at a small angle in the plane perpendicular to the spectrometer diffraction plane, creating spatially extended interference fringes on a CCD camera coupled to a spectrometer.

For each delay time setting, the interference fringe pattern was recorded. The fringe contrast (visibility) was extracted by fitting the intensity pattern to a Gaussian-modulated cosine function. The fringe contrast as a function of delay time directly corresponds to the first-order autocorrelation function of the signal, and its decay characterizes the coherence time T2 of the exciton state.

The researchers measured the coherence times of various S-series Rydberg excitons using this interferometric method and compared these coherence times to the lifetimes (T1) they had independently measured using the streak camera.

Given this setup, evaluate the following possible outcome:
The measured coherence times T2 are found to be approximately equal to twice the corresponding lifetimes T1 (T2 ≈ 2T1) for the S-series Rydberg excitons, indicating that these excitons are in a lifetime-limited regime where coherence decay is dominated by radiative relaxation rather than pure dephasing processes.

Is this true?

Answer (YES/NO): NO